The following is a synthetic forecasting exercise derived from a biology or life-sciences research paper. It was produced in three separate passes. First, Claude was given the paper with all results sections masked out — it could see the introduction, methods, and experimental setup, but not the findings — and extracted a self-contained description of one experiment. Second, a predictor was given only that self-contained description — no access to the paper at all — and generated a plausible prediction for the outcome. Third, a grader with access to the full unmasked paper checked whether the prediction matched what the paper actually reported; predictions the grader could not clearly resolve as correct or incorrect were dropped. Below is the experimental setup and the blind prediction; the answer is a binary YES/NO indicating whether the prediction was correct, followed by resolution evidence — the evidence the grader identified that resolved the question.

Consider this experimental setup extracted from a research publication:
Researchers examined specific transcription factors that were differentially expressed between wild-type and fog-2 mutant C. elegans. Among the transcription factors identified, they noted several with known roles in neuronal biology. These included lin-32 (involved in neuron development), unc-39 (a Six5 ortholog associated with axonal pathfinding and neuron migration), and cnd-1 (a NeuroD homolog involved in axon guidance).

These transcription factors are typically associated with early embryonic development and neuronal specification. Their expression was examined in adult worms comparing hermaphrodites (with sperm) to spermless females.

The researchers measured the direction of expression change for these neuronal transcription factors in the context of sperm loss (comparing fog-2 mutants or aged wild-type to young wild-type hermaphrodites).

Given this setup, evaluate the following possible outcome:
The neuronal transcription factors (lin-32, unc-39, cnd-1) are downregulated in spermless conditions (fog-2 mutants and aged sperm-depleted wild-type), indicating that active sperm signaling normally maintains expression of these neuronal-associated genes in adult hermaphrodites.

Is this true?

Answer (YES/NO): NO